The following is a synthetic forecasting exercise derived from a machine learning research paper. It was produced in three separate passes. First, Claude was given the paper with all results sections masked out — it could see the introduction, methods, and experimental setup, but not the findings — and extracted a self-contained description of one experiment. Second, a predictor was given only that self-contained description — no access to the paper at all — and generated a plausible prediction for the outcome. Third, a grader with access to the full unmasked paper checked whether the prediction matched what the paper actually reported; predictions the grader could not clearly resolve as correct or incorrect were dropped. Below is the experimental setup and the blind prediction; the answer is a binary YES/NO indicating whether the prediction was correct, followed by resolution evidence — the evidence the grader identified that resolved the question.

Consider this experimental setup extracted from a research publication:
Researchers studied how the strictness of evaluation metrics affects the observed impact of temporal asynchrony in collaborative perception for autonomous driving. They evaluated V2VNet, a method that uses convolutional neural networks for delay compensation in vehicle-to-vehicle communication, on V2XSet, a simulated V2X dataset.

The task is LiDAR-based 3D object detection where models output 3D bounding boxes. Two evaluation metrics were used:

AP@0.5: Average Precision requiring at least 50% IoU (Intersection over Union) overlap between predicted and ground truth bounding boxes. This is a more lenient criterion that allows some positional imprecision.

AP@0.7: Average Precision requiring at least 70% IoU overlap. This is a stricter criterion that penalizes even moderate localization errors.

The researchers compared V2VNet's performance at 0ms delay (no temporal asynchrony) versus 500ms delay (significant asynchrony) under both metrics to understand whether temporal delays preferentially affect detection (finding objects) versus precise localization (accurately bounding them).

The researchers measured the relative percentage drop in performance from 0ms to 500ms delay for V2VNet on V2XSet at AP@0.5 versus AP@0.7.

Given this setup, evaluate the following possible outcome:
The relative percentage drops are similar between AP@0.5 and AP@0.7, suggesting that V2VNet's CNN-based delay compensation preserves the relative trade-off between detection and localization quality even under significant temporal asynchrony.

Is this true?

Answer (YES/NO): NO